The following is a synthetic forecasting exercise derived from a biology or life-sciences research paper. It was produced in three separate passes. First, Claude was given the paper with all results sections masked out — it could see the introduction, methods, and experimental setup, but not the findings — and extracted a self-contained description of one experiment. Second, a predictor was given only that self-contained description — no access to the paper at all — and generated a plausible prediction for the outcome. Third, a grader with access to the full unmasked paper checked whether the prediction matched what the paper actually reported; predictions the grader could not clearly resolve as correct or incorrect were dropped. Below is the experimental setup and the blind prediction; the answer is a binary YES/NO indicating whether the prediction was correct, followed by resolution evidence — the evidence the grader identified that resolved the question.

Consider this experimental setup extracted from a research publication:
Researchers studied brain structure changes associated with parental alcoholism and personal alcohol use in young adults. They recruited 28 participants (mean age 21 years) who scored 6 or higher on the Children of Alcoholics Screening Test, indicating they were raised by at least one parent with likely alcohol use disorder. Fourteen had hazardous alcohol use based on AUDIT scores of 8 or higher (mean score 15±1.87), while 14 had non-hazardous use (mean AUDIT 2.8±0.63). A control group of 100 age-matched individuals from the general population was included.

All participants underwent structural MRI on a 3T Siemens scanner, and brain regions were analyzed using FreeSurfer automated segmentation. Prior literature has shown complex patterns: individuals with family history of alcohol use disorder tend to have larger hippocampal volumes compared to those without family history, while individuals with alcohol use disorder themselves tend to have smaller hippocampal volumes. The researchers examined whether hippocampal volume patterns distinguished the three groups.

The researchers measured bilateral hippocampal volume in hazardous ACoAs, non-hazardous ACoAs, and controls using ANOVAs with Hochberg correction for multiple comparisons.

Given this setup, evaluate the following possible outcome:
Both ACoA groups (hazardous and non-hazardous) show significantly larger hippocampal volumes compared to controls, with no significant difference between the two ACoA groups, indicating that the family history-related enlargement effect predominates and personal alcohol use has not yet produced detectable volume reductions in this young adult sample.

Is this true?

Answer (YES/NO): NO